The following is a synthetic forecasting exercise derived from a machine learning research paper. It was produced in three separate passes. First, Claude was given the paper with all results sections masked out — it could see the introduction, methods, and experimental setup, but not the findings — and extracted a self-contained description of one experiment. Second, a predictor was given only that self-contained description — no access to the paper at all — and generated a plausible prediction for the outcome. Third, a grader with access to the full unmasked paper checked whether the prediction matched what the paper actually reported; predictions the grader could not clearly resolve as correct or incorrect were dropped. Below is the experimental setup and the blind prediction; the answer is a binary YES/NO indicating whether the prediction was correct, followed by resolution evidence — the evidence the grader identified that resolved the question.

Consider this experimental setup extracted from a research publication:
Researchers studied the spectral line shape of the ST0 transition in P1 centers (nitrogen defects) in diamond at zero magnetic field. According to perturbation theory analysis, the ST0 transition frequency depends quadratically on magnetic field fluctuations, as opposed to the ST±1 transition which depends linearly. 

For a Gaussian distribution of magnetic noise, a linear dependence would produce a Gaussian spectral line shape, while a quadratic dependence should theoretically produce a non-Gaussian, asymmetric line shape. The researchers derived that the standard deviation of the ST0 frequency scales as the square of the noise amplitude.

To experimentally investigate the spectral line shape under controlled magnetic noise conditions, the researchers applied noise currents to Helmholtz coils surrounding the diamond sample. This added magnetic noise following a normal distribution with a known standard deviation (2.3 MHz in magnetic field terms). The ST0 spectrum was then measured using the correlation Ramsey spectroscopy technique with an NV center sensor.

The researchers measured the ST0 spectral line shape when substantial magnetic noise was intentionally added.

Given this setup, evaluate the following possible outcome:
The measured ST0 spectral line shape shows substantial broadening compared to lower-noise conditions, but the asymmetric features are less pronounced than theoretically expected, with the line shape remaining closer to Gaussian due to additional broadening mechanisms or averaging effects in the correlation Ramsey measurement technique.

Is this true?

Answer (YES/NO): NO